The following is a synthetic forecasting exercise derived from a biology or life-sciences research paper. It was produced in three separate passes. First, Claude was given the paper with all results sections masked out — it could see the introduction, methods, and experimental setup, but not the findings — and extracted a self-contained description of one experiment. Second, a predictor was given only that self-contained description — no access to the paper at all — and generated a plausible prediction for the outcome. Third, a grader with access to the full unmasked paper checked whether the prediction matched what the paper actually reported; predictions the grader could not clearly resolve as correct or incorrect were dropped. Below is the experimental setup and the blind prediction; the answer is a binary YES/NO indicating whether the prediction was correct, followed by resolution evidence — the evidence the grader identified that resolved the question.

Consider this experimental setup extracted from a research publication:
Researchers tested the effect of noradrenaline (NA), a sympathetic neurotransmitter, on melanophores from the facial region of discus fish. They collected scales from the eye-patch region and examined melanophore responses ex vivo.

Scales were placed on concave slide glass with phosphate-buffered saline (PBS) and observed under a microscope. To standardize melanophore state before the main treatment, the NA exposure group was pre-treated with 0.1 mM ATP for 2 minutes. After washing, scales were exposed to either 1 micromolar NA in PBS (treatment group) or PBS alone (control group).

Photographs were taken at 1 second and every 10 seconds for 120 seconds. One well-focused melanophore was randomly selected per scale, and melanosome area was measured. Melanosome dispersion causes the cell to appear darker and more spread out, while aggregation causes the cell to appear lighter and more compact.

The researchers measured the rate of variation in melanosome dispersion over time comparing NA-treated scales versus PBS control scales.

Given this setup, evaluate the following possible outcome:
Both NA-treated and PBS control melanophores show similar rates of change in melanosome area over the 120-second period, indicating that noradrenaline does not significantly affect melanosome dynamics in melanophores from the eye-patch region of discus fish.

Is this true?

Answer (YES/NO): NO